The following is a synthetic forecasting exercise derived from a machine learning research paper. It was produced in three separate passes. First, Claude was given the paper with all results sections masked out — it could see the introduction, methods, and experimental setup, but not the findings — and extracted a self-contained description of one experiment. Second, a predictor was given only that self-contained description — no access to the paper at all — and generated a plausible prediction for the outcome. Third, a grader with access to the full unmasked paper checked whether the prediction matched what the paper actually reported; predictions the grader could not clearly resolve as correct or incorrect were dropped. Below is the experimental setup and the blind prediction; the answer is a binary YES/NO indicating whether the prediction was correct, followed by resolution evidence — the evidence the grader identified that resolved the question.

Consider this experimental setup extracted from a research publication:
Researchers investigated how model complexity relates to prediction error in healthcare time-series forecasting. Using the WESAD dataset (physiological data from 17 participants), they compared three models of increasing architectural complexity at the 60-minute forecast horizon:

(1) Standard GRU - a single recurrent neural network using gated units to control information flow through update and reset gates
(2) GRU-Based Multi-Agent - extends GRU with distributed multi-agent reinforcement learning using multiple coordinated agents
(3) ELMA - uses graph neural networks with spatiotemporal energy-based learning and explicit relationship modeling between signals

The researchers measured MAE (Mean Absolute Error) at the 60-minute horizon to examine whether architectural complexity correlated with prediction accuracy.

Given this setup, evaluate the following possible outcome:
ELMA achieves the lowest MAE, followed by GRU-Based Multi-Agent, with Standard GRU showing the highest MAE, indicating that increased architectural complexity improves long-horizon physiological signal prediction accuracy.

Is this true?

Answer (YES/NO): NO